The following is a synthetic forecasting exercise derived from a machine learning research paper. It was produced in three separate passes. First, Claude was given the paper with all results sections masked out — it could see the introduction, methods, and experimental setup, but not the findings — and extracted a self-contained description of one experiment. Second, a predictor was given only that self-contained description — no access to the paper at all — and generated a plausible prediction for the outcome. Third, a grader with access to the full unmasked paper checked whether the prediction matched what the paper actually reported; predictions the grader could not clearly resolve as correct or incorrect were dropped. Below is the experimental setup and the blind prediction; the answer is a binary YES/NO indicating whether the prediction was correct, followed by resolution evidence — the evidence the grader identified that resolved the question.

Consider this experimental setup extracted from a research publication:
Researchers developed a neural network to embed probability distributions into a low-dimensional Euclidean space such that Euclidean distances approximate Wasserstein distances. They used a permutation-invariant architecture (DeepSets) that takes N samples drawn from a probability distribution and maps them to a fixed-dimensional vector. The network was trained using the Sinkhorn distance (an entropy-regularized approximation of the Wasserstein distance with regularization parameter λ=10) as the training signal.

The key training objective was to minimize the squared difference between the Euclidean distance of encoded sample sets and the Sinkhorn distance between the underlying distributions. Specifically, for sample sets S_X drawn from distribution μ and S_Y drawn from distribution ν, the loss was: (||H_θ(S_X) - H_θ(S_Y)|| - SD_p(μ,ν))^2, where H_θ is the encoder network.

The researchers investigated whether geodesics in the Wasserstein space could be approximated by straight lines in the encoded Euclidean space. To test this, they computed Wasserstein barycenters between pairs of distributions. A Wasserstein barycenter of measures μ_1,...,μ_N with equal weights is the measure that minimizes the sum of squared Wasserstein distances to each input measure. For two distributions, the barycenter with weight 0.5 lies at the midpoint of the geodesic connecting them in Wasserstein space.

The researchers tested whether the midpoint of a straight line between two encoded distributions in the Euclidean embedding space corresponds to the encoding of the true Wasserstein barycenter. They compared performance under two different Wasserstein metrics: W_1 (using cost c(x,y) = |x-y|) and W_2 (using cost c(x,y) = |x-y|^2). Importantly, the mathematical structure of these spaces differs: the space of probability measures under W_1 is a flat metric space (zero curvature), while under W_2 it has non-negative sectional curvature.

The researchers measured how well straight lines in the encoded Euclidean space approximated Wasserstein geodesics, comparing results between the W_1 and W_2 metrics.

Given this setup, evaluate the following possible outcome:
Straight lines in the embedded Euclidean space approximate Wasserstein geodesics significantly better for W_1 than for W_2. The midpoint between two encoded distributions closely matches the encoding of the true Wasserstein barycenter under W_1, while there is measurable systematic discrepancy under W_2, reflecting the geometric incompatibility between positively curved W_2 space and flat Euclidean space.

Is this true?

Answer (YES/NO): YES